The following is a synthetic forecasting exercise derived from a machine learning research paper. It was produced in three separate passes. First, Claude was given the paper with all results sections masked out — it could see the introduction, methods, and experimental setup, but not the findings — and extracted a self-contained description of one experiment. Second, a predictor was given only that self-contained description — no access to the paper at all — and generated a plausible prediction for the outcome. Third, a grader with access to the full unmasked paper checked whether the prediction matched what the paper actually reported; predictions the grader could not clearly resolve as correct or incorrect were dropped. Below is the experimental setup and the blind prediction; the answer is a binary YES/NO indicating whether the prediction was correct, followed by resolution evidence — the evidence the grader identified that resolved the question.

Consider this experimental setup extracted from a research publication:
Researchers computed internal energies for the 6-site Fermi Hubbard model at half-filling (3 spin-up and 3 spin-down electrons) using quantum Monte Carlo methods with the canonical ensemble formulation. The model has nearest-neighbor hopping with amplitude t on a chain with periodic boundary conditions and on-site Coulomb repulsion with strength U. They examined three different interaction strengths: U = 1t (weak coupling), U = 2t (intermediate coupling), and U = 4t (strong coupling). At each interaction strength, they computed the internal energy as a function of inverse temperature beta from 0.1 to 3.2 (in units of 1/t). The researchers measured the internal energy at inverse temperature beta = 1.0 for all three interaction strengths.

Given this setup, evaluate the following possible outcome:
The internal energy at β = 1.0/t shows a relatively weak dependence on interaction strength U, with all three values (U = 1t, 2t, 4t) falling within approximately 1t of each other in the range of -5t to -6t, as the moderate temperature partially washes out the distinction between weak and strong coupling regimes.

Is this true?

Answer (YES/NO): NO